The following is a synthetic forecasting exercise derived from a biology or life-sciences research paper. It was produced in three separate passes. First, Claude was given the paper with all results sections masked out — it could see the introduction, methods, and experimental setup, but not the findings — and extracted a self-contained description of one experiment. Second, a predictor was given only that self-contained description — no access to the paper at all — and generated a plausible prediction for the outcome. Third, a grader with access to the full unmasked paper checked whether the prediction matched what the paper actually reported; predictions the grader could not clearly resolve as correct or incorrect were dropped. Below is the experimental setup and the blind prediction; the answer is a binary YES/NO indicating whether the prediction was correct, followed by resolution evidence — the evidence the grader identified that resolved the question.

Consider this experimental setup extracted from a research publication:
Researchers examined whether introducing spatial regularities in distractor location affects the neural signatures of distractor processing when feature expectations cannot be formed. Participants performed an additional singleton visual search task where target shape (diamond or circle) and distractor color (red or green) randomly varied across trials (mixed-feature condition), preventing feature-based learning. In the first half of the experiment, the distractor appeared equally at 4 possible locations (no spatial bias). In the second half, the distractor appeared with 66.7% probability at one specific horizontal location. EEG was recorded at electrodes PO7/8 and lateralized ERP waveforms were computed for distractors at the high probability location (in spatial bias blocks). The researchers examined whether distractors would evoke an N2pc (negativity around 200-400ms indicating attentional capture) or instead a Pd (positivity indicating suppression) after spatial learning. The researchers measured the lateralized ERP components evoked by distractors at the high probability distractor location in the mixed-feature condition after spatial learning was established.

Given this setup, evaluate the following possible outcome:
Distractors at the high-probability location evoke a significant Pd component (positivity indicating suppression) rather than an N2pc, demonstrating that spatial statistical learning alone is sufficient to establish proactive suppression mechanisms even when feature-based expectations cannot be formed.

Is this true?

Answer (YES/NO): NO